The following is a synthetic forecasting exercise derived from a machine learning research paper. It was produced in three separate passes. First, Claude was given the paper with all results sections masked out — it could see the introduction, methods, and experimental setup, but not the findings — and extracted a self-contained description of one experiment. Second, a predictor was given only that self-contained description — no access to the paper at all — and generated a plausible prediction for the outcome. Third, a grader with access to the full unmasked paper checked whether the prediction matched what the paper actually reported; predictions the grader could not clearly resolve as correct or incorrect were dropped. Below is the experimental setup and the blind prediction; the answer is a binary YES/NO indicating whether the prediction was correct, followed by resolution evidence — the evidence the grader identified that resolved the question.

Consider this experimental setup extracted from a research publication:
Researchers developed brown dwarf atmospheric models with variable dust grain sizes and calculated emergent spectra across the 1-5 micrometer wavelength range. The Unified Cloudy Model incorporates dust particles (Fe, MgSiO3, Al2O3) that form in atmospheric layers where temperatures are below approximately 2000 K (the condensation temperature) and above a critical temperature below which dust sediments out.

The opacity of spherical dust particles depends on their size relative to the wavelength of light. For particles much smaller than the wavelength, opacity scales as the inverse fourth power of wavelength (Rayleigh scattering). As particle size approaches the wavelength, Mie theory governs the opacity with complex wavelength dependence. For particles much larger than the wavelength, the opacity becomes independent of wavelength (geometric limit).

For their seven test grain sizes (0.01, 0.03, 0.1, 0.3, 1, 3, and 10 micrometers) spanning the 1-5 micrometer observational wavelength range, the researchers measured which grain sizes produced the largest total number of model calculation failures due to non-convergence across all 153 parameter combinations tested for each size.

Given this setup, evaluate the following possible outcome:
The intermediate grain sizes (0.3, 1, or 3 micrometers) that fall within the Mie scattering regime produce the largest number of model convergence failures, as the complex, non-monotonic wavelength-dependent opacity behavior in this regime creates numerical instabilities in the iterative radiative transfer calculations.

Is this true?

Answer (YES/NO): NO